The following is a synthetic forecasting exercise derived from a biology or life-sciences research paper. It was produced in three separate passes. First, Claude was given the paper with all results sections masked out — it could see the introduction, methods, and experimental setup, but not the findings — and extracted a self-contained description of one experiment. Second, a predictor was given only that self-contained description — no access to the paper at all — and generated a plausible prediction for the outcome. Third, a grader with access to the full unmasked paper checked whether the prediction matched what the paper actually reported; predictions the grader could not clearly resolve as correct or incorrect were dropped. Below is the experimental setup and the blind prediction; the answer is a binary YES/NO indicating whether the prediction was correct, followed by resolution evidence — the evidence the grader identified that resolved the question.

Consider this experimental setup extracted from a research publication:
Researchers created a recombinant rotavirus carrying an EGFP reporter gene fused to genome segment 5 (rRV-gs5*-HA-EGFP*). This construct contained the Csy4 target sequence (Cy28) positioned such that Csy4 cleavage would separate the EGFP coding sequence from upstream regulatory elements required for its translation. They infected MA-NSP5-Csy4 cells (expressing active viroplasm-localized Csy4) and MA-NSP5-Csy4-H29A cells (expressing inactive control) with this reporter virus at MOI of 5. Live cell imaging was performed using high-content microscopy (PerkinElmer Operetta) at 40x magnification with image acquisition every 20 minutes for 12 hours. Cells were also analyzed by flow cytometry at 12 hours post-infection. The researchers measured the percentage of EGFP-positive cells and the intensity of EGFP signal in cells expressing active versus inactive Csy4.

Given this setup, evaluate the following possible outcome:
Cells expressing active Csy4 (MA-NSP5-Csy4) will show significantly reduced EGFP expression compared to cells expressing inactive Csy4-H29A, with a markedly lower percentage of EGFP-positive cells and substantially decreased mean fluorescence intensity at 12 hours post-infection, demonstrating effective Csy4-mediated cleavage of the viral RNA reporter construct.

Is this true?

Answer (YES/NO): NO